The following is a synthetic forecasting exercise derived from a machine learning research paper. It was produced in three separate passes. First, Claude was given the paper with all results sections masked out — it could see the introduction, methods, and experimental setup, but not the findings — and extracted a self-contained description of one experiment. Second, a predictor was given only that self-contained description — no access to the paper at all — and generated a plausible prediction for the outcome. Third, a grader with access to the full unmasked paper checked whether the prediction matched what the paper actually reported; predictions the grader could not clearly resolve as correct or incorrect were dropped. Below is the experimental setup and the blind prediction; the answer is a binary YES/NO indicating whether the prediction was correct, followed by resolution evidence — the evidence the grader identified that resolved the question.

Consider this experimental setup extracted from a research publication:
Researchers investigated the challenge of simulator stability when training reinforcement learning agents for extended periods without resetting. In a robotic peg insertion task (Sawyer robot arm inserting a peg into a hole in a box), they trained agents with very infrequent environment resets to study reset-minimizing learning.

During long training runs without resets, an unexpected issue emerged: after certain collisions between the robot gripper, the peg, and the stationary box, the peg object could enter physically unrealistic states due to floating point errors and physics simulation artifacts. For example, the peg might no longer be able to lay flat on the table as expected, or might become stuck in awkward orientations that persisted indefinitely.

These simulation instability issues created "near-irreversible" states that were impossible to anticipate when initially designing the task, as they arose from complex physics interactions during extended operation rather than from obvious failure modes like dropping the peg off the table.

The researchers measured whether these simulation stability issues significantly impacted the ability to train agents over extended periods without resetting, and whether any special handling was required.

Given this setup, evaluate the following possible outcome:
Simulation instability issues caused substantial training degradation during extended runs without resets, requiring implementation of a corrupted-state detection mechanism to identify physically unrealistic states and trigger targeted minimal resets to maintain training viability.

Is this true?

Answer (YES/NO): NO